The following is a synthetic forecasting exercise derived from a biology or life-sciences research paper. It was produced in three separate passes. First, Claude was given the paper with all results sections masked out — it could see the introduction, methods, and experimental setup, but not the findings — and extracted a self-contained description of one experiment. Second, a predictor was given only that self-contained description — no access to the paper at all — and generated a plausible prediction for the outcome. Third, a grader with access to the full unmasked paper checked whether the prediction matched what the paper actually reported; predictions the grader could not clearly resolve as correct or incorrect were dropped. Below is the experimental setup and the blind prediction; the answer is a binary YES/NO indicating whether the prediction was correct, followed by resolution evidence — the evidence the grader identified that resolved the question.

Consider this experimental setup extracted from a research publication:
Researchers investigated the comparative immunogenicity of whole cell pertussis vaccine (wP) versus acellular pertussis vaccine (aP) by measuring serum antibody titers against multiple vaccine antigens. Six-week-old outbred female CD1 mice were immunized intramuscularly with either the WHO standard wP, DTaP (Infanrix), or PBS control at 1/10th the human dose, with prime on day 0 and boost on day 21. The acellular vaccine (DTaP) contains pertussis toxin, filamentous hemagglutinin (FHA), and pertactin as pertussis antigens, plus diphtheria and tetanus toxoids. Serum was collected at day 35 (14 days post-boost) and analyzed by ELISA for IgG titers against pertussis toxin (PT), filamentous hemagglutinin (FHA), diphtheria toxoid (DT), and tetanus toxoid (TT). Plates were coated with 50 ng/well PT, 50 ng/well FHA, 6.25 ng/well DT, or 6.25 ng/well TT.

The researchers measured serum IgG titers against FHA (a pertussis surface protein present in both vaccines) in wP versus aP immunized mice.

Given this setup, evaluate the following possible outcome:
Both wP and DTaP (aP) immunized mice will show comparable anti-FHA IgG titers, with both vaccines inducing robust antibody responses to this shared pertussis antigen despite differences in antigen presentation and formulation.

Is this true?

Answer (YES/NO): YES